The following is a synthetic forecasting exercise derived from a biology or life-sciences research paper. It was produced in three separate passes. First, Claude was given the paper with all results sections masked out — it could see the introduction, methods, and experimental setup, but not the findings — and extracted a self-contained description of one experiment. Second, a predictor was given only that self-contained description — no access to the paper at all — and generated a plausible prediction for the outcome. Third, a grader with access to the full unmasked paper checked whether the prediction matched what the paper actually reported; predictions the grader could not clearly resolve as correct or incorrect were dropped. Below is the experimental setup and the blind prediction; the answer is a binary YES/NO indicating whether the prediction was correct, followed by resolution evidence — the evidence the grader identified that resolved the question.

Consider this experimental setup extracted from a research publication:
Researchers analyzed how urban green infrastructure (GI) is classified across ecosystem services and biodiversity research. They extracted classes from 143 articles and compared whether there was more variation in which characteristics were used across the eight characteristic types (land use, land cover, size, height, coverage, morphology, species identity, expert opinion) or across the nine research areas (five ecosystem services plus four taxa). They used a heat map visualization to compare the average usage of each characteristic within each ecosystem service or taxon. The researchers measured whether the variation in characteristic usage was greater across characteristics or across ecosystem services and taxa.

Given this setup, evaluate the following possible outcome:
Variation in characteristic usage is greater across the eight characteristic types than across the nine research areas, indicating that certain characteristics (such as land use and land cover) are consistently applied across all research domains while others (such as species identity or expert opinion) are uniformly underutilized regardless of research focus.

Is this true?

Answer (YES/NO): YES